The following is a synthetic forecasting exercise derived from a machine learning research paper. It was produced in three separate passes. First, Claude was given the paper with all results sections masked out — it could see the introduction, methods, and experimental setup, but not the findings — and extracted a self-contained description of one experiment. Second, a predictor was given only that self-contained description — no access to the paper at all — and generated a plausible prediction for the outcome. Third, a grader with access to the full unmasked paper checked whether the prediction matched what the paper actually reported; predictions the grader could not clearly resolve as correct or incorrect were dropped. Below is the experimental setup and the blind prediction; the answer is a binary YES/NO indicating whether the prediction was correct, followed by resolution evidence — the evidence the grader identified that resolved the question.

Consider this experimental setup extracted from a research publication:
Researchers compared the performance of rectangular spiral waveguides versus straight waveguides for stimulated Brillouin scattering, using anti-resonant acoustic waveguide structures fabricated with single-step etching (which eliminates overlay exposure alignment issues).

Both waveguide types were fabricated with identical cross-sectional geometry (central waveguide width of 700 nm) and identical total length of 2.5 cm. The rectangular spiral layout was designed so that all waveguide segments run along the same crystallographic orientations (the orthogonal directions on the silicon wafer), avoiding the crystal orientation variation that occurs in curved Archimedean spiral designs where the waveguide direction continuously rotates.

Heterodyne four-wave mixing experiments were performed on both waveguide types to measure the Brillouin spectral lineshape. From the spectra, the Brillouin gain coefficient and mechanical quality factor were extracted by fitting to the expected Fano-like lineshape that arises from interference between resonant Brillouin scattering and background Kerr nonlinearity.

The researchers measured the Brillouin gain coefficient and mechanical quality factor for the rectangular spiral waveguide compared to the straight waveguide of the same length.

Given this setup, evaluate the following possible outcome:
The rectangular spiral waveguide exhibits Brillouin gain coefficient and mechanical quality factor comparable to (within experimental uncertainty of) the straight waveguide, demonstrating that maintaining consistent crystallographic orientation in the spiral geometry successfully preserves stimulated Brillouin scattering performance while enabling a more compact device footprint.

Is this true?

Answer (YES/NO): NO